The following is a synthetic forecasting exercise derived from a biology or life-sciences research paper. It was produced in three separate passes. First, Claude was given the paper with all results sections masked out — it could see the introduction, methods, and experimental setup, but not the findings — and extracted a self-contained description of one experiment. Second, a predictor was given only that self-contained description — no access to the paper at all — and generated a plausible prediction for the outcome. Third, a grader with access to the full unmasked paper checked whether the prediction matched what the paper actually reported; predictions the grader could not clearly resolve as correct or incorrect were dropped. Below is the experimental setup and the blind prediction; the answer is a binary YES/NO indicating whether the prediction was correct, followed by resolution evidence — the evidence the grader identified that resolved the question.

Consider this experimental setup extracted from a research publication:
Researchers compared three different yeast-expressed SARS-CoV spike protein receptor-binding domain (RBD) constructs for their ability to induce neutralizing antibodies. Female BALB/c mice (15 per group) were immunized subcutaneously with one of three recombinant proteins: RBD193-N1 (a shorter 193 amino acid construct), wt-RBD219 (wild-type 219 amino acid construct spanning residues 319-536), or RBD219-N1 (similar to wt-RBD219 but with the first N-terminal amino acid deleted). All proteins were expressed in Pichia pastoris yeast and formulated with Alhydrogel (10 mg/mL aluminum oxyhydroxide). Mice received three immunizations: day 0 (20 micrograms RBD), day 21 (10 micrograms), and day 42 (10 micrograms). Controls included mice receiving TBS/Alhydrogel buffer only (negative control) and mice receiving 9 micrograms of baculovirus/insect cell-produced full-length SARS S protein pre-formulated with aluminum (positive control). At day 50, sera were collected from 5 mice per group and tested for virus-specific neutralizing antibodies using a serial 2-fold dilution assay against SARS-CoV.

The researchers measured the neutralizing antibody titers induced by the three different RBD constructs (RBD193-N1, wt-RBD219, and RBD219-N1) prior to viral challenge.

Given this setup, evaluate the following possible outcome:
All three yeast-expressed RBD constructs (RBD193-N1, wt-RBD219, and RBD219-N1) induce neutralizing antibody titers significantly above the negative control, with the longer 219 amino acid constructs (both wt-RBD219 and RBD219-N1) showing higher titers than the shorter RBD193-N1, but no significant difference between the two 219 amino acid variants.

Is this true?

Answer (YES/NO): NO